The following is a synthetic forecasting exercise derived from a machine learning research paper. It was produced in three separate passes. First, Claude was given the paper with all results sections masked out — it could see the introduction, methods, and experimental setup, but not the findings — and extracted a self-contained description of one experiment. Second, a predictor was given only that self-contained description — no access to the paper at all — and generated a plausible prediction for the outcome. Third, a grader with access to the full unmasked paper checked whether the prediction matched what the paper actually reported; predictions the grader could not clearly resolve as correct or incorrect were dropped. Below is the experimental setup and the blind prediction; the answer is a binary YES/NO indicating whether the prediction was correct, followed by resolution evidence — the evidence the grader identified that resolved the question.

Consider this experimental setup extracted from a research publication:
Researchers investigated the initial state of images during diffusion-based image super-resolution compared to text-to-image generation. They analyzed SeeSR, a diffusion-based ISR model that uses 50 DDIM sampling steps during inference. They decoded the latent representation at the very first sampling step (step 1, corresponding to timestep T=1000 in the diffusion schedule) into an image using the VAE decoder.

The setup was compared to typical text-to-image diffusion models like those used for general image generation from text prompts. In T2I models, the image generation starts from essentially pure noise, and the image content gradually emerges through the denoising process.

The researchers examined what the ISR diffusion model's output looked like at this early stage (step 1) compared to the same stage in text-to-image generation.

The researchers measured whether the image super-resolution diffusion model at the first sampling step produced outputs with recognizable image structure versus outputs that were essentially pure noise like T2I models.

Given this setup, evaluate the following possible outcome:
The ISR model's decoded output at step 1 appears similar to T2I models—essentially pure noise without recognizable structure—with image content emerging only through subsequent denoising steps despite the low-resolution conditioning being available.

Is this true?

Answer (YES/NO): NO